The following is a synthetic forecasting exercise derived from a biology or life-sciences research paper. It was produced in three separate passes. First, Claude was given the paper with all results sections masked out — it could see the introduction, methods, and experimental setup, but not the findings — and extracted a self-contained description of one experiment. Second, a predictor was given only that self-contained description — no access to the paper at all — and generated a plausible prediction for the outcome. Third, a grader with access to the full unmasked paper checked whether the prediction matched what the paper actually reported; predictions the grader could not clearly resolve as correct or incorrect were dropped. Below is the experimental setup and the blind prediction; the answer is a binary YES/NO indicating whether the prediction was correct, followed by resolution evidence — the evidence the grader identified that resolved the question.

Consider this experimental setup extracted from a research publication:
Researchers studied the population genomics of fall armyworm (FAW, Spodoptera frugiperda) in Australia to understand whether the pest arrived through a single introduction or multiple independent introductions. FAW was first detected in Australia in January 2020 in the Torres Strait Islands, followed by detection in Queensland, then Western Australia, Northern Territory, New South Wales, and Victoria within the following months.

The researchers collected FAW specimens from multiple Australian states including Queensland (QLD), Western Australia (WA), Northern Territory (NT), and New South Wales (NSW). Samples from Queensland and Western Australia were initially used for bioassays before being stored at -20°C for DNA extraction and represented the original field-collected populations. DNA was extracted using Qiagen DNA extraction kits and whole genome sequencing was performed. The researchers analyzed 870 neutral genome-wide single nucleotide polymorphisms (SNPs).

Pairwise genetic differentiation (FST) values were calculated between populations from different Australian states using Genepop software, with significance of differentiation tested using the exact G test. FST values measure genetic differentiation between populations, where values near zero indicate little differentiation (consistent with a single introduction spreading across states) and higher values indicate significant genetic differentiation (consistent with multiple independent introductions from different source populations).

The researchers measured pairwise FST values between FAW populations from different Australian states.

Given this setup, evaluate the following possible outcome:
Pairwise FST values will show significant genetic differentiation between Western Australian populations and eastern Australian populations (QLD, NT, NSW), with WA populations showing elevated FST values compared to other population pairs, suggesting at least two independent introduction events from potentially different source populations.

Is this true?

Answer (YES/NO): NO